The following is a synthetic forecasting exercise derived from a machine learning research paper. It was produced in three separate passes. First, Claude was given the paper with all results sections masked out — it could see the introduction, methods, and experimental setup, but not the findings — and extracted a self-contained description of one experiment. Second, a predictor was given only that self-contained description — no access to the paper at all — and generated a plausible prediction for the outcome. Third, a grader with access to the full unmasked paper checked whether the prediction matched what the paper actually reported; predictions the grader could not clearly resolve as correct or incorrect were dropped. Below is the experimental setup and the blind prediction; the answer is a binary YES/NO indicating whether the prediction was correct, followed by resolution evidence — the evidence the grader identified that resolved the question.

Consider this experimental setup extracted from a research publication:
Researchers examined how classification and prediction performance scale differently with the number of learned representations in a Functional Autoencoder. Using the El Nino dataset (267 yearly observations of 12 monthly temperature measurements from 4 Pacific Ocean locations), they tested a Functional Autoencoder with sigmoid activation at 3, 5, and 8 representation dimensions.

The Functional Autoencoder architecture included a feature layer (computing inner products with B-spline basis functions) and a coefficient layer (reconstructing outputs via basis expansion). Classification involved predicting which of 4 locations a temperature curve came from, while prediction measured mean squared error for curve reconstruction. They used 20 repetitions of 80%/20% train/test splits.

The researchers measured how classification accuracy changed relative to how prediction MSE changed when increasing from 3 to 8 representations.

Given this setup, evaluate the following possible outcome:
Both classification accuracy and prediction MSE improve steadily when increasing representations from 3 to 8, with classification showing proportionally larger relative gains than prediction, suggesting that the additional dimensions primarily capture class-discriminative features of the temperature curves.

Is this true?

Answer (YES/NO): NO